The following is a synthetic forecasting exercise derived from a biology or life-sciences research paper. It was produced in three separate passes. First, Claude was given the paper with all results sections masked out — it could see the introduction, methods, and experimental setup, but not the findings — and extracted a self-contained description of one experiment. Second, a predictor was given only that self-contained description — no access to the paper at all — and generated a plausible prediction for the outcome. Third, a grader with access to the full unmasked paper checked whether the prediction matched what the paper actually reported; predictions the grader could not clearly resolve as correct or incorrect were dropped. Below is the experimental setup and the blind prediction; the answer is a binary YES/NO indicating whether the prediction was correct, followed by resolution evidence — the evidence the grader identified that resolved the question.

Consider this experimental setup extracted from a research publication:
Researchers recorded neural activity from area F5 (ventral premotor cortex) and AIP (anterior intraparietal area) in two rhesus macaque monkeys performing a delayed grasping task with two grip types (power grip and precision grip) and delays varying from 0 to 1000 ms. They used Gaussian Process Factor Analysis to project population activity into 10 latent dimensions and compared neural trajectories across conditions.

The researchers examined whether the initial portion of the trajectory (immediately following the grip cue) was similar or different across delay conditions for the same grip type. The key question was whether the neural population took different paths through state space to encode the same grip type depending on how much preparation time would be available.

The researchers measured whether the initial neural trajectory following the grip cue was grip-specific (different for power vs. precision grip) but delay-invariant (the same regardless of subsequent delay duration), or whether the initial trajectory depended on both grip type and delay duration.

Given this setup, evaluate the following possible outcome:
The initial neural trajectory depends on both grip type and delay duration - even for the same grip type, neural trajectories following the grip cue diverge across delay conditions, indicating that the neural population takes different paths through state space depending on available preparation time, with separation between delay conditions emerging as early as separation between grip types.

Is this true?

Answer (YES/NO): NO